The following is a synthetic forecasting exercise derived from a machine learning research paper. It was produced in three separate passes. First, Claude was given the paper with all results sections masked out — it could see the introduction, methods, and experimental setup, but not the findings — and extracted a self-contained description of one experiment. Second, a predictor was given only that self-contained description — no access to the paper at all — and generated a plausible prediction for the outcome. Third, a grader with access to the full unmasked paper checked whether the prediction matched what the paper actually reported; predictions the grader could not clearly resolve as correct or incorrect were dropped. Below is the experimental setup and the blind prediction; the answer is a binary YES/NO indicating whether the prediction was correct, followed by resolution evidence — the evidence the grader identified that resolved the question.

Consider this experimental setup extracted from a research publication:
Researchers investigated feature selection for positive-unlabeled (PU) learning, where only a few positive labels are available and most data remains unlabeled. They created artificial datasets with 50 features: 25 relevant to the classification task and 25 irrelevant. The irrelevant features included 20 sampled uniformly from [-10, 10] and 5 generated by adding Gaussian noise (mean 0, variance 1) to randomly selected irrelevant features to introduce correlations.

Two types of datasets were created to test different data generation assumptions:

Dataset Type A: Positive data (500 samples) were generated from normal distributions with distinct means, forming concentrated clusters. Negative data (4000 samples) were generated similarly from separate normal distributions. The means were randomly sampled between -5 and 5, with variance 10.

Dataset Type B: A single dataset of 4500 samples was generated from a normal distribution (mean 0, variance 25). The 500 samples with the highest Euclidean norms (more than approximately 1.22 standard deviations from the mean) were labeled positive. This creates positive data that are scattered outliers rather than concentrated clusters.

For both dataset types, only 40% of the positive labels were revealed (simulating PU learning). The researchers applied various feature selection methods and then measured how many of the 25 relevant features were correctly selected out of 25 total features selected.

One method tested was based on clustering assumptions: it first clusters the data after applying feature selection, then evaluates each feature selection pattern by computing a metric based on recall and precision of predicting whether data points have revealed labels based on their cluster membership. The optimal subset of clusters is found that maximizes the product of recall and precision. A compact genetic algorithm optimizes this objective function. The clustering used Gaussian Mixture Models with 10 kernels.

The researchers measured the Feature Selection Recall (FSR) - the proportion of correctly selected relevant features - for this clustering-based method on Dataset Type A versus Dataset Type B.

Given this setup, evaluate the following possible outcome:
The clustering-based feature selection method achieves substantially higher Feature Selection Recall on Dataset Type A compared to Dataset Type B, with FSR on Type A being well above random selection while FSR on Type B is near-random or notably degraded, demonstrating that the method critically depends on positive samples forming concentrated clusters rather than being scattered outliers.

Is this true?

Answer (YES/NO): YES